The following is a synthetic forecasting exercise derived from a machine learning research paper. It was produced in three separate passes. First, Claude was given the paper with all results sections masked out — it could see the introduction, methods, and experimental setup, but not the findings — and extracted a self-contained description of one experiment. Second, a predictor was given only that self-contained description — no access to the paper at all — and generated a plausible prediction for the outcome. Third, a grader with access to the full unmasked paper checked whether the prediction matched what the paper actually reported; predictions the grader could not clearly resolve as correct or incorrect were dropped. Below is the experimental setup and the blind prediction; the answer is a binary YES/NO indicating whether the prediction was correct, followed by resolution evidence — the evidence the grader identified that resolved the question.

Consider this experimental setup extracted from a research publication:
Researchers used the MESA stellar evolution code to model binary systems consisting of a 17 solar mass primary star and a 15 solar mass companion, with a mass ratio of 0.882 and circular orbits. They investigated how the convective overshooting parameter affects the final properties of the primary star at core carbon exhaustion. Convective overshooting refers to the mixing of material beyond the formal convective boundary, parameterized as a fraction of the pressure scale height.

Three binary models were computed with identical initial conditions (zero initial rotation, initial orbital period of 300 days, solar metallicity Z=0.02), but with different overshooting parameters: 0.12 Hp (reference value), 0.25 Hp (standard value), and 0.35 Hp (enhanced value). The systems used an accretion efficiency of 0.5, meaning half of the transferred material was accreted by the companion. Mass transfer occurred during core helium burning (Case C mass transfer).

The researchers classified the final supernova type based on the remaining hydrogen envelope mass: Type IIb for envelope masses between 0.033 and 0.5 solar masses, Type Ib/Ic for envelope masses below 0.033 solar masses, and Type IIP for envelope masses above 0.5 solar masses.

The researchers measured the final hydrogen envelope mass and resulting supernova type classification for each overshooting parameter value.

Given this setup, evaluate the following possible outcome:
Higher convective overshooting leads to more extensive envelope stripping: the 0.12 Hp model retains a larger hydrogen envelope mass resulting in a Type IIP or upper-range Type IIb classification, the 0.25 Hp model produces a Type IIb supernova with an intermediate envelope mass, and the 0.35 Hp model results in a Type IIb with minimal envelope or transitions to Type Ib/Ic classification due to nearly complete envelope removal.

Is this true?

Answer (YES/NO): YES